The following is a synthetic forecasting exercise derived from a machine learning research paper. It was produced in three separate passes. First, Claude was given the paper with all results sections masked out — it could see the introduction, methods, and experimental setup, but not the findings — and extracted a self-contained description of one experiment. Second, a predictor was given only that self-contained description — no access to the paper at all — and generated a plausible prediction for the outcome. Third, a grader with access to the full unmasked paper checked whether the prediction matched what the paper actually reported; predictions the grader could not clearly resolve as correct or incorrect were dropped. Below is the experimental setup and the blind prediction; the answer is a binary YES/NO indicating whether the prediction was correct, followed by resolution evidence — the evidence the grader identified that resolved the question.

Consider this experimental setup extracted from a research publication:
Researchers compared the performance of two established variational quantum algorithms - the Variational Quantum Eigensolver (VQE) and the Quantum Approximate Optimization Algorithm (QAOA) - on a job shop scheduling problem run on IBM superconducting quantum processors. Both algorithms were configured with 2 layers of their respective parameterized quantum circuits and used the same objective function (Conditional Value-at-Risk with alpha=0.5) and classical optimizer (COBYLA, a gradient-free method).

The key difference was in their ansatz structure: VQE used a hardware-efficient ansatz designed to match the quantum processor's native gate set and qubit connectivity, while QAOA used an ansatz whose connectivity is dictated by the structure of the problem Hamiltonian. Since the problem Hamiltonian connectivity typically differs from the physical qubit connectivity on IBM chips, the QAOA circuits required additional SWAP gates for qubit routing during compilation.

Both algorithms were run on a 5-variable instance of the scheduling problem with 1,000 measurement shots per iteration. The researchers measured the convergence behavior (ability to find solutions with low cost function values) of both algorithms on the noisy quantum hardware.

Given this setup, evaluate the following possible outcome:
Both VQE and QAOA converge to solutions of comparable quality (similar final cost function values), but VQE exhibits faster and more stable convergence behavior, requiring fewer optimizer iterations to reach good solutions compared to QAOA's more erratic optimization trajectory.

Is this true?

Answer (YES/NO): NO